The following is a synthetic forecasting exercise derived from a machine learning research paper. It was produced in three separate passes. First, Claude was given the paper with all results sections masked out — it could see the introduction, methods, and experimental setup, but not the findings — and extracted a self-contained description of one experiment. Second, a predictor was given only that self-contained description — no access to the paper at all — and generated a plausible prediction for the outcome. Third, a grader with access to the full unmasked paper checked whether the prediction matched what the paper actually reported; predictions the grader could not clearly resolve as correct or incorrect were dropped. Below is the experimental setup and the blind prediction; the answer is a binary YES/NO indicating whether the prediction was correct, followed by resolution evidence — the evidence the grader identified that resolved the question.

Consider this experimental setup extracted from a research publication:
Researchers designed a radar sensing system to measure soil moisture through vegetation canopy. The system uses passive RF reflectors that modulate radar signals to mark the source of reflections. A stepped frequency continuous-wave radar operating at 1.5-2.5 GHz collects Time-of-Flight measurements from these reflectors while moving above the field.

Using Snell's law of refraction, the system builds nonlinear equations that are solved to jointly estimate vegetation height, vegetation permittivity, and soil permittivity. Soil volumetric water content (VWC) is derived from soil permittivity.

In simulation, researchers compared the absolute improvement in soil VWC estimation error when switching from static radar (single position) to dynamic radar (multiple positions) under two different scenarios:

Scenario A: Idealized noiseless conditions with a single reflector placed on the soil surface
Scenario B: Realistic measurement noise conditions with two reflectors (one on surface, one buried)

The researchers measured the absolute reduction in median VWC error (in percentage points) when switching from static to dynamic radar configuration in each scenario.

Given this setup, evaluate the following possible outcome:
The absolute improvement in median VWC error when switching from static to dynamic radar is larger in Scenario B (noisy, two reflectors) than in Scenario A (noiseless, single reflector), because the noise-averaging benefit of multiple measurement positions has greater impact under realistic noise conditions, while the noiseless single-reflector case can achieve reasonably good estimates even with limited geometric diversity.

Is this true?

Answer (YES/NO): NO